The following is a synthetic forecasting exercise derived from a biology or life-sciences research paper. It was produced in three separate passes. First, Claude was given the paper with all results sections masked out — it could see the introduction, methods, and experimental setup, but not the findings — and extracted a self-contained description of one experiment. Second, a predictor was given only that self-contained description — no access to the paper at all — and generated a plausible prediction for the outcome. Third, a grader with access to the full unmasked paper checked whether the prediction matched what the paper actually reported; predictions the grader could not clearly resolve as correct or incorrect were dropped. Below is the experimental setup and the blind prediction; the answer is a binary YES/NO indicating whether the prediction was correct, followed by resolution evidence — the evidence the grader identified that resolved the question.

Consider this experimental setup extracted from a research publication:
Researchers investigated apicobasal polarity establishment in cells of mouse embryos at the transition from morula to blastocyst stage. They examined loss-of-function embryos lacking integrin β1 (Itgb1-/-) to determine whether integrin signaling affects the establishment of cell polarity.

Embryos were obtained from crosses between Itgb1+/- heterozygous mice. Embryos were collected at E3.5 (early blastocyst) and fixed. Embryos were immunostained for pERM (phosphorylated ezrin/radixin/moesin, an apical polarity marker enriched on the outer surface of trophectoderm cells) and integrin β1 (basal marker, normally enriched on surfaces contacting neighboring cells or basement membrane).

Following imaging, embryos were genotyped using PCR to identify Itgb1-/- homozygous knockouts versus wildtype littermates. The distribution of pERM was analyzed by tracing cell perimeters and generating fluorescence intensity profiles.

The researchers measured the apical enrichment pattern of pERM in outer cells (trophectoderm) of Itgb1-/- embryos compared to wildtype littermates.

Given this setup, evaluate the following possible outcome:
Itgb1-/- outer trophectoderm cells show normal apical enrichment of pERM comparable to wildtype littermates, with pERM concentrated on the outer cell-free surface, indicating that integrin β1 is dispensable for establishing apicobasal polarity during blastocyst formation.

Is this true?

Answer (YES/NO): YES